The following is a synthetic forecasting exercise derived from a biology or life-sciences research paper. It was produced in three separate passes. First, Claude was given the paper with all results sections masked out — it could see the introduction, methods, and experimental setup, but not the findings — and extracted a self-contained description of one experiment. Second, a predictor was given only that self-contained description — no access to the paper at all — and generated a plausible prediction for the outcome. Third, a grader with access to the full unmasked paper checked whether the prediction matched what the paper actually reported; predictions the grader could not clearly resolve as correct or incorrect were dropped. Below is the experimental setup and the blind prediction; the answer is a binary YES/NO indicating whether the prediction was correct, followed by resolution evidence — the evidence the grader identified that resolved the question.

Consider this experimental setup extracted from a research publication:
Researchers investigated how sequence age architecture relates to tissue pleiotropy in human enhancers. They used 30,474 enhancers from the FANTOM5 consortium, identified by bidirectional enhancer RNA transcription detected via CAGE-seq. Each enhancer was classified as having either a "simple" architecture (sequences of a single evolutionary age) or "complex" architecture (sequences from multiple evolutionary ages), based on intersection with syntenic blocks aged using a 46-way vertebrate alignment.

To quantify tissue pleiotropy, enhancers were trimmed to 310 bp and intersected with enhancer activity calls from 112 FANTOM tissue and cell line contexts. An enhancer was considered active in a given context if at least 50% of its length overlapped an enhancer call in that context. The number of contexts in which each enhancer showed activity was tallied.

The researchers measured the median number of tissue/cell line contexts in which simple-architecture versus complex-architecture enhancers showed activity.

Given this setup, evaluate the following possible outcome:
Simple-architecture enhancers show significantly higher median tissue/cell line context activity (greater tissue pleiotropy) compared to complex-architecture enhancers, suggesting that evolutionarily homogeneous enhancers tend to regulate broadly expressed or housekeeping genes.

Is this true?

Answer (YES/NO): NO